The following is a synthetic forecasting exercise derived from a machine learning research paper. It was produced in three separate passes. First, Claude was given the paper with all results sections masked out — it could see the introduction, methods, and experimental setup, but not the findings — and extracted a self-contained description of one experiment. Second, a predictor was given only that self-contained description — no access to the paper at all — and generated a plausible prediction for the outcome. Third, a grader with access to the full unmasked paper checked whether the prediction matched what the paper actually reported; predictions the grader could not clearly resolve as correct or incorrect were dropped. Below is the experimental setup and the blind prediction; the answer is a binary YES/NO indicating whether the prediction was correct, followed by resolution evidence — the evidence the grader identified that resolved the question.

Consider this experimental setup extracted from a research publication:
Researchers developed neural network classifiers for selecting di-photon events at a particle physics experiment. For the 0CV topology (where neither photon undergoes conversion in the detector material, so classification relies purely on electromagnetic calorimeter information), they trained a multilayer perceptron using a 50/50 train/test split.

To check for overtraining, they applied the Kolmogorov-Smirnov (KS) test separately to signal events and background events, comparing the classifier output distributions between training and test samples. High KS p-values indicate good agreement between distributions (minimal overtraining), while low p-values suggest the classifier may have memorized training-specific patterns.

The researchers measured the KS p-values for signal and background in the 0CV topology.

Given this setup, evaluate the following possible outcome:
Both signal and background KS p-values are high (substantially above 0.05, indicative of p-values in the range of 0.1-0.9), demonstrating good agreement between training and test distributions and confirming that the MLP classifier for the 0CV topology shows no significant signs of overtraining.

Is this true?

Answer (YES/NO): YES